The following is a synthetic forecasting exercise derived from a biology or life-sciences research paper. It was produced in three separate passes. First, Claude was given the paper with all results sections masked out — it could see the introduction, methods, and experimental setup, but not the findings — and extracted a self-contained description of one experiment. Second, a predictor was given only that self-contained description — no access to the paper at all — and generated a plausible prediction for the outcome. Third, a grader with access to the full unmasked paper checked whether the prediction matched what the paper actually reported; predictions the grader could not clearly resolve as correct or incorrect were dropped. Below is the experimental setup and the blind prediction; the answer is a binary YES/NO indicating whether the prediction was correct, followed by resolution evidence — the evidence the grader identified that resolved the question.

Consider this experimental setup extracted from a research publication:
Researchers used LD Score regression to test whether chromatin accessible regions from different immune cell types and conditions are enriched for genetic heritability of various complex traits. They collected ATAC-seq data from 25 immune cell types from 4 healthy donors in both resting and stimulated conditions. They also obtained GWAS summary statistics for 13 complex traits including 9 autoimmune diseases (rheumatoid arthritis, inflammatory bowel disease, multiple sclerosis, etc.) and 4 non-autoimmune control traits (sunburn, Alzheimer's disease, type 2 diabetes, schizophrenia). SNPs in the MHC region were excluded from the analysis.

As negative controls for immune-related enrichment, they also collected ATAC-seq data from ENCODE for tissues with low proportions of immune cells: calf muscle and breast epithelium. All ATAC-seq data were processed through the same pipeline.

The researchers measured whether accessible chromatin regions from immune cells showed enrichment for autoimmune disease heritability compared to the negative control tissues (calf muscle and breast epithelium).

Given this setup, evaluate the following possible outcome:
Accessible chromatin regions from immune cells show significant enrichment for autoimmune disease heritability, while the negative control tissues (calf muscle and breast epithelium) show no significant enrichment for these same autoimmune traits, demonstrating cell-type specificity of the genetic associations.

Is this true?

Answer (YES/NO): NO